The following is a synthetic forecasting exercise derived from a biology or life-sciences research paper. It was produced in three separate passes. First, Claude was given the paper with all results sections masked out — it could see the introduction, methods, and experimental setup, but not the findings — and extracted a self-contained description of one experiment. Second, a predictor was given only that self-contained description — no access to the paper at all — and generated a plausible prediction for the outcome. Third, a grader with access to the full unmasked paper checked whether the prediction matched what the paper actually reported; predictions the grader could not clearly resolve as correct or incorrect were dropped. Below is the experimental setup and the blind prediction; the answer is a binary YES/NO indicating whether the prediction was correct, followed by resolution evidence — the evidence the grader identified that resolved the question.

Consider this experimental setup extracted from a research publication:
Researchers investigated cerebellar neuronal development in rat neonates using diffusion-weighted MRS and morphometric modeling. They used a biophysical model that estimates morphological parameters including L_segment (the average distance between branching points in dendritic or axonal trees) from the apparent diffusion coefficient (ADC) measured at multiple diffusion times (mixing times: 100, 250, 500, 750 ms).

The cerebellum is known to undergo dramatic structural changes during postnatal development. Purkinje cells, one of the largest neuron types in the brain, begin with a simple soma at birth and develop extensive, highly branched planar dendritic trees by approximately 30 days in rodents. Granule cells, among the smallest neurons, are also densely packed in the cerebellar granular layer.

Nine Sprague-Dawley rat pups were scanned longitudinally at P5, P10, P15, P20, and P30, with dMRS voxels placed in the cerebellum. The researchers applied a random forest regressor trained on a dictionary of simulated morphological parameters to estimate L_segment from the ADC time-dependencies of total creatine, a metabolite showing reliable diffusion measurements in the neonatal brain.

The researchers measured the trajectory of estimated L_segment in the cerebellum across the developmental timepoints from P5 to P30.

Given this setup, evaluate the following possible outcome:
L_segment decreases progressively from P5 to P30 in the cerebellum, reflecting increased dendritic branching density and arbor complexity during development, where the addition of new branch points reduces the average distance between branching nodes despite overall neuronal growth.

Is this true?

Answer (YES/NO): NO